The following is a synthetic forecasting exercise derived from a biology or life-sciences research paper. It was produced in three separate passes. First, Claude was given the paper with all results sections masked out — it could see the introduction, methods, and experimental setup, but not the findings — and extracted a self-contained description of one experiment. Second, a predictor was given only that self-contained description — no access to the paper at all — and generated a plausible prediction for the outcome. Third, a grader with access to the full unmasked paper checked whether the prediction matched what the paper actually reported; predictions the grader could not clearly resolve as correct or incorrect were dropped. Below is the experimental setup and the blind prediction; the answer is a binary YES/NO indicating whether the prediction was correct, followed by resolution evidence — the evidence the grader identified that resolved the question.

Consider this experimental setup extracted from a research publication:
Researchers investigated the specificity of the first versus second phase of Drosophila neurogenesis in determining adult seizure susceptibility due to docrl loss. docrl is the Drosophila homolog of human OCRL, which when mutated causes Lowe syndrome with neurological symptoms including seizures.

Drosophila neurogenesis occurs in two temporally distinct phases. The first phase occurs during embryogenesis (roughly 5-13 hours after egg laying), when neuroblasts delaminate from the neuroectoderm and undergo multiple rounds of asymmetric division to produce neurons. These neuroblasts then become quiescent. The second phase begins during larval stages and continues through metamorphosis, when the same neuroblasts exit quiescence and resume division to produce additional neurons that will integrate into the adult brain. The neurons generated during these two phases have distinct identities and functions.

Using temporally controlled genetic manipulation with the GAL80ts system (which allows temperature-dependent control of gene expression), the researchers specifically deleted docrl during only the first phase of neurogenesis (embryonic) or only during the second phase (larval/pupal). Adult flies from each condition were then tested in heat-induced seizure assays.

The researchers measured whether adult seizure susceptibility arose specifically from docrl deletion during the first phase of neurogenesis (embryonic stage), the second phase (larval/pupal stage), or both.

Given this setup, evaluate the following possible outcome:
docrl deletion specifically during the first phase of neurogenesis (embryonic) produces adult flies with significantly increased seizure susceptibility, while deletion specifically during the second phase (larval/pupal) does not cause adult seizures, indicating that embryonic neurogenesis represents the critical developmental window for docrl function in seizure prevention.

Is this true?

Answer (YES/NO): NO